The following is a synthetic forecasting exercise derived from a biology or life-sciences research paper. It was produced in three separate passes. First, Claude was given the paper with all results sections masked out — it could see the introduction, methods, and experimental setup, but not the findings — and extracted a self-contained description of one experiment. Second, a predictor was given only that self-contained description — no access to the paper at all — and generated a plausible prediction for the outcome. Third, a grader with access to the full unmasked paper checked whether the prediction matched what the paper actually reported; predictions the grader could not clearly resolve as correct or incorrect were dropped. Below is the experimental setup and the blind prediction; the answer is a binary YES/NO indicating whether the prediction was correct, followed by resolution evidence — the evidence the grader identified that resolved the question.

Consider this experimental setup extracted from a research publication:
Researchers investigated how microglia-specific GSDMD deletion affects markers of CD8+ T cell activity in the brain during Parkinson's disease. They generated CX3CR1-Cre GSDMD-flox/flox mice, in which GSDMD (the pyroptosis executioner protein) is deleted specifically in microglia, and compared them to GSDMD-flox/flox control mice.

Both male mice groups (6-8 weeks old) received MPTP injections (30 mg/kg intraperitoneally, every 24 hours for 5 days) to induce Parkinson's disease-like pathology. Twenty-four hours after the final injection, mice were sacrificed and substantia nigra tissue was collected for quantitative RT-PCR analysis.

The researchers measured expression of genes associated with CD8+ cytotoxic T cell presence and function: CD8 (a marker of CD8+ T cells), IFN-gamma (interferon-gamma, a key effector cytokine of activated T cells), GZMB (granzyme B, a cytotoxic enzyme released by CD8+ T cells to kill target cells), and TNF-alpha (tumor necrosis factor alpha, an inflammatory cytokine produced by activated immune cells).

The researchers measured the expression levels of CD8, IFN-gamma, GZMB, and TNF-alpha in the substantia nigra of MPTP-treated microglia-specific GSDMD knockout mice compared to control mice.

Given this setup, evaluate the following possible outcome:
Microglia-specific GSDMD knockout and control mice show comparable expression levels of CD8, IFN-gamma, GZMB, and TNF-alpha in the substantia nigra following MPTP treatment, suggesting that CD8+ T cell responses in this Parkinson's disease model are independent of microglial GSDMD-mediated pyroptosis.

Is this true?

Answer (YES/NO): NO